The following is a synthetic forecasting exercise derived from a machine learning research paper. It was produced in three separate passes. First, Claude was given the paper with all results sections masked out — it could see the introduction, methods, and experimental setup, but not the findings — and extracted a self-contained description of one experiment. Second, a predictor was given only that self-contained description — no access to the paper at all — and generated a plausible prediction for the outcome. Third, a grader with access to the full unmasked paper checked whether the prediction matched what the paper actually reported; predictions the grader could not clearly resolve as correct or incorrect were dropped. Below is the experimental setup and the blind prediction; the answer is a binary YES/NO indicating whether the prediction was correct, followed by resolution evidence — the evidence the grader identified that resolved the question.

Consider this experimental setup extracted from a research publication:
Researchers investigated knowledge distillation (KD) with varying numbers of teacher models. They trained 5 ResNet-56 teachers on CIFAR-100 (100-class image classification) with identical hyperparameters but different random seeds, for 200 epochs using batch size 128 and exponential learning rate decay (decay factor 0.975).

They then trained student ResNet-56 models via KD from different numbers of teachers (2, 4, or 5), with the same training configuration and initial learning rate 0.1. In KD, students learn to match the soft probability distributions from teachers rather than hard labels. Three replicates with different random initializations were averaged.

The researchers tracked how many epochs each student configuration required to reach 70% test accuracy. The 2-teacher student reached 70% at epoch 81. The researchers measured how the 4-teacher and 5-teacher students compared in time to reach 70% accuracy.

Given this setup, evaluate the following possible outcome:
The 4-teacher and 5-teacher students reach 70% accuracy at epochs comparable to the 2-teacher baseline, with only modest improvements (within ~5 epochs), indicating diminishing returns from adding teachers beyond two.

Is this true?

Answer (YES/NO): NO